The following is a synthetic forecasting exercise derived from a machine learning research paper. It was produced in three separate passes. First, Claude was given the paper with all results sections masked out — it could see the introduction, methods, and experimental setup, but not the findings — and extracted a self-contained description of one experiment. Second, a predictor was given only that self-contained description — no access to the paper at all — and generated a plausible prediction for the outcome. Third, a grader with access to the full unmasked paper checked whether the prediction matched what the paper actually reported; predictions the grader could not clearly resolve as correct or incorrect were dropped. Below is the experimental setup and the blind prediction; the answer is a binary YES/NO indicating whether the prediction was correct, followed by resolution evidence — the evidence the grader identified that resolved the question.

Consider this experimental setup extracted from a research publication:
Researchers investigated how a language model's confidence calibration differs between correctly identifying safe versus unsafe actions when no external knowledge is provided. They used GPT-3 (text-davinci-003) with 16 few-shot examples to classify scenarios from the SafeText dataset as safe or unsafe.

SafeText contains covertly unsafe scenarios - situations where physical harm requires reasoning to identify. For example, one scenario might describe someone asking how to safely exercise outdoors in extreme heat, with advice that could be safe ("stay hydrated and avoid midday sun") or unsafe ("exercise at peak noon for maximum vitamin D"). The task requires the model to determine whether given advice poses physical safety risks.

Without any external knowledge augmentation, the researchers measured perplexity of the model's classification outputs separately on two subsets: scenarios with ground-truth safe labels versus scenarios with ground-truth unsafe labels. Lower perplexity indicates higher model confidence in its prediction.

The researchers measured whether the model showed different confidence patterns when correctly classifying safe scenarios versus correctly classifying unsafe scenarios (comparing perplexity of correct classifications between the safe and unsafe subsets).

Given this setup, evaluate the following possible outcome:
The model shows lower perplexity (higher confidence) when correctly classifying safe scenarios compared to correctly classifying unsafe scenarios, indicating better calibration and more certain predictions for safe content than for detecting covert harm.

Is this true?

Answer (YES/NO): YES